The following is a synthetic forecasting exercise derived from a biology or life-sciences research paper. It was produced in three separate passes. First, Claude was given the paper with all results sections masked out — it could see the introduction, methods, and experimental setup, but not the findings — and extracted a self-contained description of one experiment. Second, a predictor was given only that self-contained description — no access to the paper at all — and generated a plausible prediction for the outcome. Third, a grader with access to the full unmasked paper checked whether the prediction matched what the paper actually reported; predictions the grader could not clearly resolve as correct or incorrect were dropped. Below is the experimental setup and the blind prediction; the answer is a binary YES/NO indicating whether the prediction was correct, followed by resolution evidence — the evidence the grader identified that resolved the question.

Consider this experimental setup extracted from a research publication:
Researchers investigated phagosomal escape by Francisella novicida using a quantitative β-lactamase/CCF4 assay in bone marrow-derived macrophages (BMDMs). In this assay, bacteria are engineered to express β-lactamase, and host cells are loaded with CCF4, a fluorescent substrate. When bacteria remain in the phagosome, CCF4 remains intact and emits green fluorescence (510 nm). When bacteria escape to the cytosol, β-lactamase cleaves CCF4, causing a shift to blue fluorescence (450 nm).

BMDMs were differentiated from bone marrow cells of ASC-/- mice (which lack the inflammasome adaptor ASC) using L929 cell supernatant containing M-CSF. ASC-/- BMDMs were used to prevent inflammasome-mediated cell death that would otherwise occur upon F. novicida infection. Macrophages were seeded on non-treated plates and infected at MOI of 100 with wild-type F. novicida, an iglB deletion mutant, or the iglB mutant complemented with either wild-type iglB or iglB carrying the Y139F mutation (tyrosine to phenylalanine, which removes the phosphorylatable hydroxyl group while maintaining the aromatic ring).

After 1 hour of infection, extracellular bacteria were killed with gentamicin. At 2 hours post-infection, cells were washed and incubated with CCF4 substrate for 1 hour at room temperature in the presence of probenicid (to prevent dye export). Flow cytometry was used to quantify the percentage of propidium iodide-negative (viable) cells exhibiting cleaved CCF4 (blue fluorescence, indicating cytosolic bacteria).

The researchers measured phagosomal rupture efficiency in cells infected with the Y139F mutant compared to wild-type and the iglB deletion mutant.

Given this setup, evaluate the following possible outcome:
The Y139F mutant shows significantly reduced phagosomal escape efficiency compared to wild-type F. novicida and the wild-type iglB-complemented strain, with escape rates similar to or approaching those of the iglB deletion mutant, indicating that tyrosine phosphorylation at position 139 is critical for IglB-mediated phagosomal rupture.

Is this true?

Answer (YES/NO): YES